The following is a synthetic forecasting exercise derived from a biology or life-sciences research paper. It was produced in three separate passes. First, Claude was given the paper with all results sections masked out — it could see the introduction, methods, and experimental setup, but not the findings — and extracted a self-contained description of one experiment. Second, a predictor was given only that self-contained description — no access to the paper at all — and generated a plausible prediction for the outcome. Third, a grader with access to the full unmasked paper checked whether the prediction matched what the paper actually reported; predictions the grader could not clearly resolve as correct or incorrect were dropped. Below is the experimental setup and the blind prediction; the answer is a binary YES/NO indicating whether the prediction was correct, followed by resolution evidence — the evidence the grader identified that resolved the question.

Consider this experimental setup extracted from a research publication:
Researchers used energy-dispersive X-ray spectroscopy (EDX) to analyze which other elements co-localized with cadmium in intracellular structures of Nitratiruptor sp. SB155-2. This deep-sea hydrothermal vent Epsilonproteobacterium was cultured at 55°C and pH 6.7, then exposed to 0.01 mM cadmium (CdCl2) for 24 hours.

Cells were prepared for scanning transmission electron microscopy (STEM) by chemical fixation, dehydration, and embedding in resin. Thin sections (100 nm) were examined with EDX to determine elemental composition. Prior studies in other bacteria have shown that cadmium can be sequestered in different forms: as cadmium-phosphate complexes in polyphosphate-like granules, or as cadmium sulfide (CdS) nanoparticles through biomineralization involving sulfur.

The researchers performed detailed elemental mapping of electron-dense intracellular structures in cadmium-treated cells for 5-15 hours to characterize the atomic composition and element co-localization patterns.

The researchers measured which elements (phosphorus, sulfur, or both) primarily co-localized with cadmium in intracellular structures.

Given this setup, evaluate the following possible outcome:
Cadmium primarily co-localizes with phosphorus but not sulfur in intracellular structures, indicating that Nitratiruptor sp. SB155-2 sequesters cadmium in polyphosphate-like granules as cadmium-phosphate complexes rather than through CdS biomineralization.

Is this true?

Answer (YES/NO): NO